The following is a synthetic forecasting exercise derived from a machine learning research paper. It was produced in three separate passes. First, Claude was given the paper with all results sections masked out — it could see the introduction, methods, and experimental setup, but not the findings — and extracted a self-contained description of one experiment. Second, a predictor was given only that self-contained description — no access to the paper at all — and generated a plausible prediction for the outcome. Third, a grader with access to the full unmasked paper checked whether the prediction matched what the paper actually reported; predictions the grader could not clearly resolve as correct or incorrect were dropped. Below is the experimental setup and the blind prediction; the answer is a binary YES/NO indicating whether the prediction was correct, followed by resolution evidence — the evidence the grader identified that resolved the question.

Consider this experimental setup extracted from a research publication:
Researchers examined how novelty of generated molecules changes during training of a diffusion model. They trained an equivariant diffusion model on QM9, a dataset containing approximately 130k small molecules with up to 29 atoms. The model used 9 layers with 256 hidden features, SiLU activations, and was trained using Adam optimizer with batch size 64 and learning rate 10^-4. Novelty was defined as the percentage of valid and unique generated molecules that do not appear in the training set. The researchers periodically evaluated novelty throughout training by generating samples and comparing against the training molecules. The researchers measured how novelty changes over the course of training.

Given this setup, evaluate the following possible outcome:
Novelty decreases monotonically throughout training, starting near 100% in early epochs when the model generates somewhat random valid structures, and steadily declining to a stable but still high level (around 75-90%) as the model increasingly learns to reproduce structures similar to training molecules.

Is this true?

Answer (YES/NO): NO